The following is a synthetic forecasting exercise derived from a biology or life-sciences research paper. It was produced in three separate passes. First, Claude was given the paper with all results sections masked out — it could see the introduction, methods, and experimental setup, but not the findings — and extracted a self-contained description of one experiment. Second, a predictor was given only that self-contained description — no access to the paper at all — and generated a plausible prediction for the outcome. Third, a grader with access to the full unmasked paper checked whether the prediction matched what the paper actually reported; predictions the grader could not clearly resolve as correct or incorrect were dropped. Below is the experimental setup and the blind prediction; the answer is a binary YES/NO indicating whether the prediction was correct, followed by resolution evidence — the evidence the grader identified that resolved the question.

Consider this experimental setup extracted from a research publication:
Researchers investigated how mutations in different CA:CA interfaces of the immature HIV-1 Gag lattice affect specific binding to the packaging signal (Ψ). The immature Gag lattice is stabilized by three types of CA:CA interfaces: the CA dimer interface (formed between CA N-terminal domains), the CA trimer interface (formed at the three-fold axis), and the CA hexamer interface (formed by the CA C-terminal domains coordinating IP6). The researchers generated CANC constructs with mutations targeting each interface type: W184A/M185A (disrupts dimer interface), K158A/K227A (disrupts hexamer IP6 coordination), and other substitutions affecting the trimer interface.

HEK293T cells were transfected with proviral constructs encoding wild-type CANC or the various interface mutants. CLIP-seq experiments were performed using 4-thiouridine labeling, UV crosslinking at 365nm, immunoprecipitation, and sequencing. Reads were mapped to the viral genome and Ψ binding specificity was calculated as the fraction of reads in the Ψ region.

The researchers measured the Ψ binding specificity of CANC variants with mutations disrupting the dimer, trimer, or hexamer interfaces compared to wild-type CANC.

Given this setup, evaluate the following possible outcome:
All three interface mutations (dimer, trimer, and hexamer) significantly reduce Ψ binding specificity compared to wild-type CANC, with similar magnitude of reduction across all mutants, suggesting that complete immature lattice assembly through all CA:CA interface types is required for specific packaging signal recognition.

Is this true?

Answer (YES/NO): YES